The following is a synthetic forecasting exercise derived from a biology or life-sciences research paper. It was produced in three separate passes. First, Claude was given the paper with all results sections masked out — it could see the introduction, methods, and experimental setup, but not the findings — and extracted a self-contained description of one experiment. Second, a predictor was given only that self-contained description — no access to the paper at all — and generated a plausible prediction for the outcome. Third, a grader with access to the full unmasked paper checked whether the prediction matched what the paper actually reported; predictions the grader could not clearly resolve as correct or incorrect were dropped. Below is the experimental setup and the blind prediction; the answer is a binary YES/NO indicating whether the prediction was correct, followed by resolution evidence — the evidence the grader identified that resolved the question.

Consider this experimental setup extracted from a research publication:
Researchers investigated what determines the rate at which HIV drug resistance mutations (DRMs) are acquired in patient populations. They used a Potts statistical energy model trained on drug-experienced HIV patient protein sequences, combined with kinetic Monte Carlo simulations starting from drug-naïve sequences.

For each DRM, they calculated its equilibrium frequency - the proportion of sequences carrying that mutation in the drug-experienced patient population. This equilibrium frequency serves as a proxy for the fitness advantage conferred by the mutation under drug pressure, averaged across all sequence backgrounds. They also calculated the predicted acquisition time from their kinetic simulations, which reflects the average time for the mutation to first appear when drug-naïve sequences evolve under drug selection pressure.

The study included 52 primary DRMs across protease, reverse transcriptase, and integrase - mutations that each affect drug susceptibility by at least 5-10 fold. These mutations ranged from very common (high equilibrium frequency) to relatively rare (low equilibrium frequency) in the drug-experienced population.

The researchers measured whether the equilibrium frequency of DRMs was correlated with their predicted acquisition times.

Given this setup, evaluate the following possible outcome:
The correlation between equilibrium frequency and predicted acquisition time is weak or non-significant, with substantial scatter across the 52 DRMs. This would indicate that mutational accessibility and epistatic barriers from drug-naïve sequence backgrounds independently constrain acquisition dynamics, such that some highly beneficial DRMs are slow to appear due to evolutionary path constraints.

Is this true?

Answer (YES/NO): YES